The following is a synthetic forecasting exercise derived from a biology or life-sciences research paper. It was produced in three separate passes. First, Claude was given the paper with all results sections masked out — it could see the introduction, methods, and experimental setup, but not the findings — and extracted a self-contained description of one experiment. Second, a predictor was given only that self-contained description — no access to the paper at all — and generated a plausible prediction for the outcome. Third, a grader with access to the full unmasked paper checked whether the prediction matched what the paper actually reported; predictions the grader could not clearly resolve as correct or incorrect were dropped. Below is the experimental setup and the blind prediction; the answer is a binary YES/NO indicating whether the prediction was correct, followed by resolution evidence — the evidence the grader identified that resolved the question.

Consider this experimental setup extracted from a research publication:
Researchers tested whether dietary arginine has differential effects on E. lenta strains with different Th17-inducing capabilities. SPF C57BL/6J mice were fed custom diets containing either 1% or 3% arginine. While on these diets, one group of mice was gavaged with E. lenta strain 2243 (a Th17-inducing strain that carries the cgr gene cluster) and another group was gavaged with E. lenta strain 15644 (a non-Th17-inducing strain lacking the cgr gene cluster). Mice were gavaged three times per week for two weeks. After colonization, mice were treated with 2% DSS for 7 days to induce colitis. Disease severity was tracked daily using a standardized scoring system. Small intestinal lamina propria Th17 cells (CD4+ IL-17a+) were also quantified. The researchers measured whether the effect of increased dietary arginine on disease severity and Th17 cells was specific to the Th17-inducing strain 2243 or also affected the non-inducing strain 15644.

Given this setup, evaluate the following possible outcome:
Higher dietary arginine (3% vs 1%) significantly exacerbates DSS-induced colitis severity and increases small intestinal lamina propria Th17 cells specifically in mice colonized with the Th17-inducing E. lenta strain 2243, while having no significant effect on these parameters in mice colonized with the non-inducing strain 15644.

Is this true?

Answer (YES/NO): NO